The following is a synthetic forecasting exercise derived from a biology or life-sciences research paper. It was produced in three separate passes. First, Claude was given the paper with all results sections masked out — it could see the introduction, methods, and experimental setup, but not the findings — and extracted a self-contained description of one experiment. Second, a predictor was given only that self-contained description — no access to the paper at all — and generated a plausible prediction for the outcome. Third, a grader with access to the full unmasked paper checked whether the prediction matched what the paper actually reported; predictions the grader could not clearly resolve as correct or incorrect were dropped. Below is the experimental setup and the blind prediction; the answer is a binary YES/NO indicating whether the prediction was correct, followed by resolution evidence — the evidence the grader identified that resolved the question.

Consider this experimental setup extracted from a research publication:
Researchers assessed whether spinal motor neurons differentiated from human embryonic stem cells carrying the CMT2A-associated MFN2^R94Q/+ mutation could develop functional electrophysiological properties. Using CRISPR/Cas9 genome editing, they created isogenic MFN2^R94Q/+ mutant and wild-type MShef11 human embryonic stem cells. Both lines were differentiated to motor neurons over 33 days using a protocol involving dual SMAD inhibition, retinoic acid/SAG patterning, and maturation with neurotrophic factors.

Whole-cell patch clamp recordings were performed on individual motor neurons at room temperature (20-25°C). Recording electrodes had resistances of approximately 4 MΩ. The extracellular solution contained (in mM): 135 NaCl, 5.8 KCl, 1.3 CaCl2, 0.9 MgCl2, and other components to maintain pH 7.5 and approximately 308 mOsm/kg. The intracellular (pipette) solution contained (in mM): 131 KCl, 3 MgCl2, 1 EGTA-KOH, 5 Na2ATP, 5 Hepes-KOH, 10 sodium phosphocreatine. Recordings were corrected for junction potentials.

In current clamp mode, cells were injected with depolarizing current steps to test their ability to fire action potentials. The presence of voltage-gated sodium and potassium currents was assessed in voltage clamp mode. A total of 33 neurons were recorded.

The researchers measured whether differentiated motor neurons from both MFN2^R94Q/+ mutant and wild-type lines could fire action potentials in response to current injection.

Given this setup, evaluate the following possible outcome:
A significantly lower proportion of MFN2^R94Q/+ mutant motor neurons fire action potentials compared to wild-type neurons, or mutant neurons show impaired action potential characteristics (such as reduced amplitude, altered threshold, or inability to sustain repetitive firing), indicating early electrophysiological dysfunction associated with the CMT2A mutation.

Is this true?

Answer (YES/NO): NO